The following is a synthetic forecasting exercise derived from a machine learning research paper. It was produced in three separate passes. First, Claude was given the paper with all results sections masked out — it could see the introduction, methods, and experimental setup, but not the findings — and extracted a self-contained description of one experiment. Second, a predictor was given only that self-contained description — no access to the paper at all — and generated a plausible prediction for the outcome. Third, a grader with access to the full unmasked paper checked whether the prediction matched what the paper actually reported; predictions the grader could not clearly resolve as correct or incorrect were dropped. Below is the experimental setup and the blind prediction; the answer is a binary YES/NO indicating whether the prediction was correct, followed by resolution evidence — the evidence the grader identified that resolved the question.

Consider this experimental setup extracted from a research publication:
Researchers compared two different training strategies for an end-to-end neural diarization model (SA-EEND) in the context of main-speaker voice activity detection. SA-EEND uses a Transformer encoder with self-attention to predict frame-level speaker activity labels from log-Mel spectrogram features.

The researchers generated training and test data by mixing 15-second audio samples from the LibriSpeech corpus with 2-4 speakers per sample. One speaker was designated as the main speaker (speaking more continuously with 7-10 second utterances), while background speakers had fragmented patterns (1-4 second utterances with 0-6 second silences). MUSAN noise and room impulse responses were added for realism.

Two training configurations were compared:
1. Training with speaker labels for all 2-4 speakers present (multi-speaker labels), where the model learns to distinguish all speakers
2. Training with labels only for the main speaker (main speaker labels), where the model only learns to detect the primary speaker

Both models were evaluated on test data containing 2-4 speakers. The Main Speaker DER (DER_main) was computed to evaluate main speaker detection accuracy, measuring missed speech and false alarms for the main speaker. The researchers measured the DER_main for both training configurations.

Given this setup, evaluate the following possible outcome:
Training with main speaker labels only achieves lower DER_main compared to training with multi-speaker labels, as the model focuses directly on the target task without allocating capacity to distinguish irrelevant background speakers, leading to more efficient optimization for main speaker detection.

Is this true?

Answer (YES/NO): YES